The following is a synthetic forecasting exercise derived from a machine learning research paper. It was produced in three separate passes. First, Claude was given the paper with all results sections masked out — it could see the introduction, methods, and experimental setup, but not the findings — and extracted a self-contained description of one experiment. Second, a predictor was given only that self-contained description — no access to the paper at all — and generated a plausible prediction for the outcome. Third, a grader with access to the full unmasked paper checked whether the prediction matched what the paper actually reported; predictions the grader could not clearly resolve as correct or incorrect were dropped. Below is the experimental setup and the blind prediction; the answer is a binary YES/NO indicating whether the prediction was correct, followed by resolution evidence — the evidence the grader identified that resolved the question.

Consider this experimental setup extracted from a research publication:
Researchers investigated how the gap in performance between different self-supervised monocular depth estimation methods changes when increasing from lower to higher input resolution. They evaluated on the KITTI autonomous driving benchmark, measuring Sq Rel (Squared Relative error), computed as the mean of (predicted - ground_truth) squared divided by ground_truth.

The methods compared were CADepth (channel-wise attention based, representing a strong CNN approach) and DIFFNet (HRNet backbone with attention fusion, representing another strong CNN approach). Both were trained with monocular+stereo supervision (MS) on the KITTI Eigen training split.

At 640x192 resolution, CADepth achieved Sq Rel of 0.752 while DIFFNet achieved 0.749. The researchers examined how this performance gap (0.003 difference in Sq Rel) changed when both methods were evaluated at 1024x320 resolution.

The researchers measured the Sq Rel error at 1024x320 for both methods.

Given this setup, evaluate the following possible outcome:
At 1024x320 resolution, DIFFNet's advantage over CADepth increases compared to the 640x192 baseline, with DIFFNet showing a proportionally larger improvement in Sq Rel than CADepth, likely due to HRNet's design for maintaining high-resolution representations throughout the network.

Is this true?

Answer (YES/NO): YES